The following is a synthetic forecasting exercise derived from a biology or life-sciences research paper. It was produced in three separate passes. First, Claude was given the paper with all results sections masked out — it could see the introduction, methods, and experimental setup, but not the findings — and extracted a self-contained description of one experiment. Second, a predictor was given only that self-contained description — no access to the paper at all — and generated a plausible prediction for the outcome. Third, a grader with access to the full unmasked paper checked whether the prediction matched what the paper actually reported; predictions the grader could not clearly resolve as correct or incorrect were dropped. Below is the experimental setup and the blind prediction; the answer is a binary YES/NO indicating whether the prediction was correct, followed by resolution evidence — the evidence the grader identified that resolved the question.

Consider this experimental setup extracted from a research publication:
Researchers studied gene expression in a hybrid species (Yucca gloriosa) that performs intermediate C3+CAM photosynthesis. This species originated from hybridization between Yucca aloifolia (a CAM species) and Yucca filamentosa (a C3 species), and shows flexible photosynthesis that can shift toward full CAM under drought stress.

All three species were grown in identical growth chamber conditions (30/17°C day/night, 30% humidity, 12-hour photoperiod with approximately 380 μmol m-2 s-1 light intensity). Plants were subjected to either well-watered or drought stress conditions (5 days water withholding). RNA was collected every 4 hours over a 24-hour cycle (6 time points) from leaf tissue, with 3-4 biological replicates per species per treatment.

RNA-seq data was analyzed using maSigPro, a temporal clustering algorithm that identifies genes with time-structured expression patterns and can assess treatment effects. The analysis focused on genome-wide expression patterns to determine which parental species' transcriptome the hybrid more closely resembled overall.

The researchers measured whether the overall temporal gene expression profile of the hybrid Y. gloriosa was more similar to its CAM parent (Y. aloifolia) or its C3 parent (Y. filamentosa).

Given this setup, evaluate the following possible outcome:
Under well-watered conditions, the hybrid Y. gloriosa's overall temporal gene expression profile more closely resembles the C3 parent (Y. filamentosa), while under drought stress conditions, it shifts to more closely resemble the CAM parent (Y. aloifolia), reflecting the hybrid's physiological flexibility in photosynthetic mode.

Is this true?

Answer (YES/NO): NO